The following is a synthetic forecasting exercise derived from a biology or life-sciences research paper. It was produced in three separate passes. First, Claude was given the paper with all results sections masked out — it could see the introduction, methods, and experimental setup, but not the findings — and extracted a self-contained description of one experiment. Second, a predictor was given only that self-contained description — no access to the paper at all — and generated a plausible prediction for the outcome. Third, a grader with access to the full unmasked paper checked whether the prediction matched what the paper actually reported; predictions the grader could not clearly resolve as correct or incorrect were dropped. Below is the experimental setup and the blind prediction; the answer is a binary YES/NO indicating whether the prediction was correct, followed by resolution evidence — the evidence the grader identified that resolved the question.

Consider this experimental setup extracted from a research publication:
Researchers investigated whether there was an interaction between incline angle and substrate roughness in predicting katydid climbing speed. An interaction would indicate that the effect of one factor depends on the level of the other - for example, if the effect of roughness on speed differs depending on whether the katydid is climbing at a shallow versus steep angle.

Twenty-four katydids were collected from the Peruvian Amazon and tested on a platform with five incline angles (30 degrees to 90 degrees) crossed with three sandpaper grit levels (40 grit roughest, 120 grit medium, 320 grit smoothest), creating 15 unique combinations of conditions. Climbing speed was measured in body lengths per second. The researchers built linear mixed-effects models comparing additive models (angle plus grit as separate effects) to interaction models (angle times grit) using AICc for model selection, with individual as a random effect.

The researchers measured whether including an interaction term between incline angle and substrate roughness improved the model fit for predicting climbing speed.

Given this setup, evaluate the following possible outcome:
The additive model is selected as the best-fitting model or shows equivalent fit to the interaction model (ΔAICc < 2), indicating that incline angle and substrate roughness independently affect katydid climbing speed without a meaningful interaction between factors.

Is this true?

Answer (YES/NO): NO